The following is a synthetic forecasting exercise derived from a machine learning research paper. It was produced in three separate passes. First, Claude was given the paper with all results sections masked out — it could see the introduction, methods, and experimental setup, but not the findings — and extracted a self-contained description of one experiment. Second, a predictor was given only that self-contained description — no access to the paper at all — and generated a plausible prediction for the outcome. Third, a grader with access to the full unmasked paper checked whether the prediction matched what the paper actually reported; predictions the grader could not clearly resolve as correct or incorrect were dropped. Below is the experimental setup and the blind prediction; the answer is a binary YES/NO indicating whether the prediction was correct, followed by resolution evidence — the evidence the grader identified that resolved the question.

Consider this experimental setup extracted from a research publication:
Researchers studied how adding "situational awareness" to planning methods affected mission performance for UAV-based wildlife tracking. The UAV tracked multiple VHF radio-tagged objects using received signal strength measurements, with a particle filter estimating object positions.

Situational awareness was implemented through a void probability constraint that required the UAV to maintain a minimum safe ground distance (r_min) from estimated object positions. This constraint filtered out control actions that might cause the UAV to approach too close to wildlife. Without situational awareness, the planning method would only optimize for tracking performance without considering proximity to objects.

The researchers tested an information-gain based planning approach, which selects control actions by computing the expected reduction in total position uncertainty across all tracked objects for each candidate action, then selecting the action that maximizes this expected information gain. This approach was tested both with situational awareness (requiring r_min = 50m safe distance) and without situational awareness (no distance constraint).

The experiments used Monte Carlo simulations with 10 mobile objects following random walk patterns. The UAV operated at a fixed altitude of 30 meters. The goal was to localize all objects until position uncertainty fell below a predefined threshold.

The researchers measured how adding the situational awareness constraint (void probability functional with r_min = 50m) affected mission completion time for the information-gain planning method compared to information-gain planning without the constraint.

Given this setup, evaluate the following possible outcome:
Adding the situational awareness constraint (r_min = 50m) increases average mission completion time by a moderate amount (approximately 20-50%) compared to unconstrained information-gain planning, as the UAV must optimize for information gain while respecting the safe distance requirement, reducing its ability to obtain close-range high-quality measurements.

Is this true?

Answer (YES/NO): NO